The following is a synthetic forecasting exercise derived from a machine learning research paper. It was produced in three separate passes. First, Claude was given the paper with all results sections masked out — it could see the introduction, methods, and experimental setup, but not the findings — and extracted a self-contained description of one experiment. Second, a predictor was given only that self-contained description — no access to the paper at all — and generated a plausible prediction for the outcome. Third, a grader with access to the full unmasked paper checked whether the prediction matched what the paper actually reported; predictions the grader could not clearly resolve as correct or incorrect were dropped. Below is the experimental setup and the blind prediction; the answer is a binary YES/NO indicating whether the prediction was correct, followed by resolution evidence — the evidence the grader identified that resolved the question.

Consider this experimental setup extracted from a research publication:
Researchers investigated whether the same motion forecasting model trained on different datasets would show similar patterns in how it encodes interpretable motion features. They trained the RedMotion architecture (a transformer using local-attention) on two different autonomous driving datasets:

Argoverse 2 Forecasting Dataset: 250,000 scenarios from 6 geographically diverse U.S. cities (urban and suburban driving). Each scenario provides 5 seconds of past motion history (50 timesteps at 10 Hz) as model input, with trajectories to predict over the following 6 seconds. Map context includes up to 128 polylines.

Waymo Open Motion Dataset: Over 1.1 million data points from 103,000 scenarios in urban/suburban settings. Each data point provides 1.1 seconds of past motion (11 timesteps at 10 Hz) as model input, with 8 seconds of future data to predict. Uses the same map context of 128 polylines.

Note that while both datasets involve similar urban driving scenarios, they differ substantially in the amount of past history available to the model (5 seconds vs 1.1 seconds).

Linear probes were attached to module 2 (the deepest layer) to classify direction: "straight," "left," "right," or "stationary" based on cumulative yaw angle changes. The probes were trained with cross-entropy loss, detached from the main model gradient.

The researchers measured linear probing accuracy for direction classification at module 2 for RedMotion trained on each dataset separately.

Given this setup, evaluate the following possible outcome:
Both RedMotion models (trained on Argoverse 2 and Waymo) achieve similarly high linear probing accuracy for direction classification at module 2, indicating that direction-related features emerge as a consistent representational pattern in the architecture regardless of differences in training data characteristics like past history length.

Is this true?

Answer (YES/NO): YES